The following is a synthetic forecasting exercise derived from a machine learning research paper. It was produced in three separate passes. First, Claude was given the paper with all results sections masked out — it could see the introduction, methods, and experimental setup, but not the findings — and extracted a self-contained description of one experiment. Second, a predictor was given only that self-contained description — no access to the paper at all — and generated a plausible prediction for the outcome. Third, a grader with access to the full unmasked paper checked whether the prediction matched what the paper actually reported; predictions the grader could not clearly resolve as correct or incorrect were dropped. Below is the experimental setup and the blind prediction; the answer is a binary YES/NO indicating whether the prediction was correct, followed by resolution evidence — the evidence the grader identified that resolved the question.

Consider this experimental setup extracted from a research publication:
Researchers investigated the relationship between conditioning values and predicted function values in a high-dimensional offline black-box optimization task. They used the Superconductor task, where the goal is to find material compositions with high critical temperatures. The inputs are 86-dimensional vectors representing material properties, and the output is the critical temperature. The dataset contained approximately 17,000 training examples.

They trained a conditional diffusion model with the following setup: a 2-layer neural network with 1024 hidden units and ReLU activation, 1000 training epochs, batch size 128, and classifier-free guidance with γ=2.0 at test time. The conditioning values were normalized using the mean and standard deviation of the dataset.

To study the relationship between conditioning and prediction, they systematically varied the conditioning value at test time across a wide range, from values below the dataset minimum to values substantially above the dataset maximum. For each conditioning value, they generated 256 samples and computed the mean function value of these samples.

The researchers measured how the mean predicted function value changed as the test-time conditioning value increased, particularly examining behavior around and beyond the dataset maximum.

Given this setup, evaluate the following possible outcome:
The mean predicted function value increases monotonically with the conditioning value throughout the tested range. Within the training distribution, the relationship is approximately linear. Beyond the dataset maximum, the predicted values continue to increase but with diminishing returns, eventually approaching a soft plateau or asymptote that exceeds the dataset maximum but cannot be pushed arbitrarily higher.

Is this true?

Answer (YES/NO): NO